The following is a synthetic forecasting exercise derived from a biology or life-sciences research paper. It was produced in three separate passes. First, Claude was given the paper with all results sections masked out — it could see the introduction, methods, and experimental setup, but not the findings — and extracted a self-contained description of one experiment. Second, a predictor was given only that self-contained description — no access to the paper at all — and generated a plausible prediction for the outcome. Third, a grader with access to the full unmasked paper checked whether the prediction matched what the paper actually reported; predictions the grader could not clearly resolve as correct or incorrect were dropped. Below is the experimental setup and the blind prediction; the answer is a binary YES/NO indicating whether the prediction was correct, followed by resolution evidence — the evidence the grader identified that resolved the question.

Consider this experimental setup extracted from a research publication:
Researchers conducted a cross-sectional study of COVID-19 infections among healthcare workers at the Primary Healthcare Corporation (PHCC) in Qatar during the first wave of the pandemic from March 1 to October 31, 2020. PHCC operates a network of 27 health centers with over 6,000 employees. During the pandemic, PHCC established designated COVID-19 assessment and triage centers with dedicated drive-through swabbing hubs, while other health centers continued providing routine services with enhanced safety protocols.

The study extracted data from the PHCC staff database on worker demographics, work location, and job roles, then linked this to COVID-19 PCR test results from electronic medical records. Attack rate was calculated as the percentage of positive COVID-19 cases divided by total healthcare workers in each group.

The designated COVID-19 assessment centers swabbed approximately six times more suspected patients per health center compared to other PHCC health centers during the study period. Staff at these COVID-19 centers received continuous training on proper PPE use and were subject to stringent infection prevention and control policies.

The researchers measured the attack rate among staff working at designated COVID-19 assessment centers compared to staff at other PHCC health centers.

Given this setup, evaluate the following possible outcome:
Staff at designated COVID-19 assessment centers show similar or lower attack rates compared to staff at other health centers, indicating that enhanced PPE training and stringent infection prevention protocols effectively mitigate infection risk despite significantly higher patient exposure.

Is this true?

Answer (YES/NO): YES